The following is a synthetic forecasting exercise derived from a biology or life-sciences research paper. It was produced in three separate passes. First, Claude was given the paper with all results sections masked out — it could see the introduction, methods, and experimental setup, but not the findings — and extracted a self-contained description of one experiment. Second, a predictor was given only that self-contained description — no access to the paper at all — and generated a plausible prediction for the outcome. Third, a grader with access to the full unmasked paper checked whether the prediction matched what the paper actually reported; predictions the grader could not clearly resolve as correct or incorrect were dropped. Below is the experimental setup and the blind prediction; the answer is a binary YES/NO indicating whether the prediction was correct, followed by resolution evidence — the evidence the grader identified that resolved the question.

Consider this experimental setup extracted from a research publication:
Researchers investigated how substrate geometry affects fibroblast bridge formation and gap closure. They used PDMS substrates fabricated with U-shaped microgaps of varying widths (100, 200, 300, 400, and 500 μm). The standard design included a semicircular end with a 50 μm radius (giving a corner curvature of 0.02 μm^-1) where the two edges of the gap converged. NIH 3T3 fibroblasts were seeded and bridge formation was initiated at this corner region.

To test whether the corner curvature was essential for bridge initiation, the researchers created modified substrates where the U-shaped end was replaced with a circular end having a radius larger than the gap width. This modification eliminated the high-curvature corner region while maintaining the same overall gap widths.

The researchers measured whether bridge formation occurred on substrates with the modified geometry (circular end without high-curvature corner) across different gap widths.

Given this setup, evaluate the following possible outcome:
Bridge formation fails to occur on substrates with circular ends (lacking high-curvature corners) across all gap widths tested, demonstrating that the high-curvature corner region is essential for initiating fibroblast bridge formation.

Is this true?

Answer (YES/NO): NO